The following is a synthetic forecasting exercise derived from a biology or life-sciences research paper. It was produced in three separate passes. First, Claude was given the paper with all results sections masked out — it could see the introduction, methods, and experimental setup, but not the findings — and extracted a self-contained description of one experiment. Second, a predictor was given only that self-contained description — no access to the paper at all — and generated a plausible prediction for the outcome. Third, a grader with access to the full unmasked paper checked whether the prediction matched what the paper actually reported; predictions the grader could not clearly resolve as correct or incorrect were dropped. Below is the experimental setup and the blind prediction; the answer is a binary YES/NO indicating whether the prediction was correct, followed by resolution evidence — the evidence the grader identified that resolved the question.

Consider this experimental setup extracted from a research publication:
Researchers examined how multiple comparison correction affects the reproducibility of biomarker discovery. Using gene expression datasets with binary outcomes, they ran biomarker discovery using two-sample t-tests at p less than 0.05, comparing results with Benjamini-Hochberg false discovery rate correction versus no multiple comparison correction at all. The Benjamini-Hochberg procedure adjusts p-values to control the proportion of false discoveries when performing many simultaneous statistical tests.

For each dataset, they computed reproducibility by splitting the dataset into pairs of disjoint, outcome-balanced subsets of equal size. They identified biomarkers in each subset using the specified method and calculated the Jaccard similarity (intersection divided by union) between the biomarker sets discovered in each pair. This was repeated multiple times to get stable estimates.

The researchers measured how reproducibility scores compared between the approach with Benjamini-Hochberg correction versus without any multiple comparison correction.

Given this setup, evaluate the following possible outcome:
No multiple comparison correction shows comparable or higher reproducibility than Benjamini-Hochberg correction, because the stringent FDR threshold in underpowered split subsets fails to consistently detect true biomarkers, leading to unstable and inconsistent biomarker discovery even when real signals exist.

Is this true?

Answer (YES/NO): YES